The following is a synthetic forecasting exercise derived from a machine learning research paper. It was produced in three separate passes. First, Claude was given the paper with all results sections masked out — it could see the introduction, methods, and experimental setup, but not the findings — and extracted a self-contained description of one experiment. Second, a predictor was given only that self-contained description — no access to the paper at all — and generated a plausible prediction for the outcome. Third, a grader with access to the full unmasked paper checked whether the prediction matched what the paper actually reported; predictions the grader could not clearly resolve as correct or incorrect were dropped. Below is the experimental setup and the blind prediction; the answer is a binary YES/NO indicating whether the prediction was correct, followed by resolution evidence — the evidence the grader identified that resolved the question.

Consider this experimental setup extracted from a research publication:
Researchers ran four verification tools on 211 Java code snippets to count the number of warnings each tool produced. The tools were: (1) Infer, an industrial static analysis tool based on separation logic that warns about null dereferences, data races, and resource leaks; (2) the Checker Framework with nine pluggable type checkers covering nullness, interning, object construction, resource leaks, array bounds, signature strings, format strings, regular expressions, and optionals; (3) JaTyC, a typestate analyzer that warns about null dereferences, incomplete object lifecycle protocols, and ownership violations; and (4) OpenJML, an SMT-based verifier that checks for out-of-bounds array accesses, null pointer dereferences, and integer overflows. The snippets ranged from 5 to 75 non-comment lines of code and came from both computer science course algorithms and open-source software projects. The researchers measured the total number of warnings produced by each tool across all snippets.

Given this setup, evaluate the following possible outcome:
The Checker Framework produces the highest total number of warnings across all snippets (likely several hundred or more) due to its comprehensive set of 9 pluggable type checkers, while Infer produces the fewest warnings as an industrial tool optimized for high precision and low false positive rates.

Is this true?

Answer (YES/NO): NO